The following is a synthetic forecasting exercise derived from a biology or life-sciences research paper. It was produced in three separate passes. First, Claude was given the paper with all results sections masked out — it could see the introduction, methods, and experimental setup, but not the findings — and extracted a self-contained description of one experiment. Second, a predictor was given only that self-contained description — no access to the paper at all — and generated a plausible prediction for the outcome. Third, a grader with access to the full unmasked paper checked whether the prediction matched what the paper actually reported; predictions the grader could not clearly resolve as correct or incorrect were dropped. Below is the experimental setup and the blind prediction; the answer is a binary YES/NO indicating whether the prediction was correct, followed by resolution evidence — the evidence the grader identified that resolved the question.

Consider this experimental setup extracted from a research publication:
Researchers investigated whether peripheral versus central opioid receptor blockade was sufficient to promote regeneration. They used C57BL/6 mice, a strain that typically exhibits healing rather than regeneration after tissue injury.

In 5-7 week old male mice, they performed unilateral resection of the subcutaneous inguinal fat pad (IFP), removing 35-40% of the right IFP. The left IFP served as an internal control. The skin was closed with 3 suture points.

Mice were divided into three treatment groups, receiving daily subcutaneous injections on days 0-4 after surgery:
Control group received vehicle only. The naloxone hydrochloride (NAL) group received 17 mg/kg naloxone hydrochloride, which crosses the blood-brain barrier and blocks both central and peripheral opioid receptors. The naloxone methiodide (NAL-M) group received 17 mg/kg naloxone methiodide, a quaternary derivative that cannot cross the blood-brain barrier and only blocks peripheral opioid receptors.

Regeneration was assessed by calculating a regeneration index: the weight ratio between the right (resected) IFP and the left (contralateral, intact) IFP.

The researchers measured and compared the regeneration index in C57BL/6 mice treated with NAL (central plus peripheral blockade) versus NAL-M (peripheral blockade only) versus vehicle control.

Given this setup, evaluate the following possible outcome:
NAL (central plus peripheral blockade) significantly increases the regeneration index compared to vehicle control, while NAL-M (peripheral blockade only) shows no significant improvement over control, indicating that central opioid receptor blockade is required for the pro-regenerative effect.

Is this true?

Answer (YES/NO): NO